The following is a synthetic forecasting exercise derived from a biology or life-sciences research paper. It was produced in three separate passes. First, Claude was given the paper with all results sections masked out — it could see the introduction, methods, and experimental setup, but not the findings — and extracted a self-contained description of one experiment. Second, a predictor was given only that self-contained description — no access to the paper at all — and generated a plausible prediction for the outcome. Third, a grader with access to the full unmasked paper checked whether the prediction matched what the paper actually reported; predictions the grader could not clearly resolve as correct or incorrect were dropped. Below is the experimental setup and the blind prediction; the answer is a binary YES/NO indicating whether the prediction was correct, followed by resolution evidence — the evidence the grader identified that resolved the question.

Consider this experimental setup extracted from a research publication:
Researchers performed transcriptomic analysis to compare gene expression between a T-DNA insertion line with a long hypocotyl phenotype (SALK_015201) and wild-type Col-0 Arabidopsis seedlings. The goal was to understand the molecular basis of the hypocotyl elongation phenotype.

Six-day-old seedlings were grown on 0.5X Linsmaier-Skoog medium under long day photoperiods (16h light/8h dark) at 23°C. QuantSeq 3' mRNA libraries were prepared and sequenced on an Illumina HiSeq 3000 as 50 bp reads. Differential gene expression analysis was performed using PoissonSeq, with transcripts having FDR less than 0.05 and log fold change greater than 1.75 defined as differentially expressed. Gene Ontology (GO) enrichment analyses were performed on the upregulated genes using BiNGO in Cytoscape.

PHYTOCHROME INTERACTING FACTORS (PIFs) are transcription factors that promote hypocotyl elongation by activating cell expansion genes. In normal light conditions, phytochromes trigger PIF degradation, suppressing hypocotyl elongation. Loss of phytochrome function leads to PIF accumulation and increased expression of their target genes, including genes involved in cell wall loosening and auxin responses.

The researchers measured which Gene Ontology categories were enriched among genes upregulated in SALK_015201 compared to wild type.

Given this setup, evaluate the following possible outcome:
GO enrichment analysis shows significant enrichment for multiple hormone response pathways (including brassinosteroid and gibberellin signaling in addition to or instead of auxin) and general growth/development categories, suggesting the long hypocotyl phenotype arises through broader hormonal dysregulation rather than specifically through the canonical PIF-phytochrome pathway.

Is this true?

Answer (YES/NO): NO